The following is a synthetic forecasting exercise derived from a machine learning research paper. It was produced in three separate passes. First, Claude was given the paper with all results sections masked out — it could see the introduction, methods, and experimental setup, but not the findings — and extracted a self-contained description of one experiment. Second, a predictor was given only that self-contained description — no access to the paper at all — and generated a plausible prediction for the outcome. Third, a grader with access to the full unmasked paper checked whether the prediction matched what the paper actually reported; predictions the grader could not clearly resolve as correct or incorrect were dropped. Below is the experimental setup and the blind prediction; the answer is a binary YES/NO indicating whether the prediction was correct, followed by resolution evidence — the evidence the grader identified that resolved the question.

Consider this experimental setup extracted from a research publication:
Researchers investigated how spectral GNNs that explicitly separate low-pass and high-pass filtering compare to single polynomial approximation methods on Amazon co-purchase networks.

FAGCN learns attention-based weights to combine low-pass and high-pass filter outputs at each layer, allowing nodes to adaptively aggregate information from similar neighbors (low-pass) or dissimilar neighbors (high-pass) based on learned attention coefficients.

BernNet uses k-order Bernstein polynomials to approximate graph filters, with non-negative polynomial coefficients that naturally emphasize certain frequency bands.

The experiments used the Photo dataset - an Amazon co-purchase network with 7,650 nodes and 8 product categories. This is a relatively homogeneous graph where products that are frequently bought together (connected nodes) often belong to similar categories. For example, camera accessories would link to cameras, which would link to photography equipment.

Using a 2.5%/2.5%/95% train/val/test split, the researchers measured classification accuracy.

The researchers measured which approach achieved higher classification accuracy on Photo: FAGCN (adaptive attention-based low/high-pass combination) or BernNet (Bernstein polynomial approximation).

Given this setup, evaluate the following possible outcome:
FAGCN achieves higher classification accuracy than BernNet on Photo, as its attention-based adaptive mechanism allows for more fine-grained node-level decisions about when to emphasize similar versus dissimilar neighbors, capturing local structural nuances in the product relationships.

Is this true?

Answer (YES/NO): NO